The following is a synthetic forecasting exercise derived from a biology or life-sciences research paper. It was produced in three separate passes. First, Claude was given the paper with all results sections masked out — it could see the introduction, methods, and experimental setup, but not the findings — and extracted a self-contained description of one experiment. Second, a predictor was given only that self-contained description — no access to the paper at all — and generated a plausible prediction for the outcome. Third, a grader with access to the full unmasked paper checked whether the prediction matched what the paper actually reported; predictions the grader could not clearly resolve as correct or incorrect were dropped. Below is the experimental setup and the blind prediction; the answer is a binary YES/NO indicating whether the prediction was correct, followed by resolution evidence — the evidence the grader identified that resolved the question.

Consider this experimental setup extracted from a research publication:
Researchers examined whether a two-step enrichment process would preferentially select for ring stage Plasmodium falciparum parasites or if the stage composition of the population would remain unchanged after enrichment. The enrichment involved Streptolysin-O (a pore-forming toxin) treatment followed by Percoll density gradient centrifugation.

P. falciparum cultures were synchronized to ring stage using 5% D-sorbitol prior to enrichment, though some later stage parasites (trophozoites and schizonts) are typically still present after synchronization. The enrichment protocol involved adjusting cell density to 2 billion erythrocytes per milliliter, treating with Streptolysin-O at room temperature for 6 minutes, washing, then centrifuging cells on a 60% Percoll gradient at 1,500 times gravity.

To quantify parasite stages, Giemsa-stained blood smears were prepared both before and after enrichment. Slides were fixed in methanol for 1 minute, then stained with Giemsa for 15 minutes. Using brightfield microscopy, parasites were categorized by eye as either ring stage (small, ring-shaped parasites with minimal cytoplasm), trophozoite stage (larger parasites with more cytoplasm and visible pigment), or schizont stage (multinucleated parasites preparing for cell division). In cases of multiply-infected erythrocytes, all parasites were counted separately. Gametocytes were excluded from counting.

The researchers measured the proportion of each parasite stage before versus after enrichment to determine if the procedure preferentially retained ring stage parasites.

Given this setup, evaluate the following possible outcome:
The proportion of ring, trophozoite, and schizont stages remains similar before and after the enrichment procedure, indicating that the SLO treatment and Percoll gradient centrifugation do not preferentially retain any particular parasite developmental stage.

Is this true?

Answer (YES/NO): YES